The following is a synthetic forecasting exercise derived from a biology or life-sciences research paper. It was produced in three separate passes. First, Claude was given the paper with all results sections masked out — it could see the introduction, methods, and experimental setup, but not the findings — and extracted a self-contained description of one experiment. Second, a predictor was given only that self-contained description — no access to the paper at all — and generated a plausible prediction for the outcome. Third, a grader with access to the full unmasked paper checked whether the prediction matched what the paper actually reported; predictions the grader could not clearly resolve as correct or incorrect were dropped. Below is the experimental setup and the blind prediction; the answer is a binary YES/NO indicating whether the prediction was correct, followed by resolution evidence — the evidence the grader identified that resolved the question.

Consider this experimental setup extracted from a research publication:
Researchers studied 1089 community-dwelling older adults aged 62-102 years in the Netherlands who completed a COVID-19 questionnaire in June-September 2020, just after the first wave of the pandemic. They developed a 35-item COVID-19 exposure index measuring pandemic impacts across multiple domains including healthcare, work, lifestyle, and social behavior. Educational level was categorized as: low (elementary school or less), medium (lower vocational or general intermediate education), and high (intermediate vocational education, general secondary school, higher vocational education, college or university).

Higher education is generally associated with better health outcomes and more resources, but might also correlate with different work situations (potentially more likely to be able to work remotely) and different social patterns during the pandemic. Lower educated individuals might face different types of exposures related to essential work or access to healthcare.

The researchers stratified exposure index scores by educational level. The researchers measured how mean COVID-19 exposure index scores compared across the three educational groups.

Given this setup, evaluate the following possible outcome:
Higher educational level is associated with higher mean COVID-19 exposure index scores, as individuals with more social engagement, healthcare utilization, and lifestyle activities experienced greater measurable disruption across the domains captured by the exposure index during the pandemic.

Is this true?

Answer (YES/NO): NO